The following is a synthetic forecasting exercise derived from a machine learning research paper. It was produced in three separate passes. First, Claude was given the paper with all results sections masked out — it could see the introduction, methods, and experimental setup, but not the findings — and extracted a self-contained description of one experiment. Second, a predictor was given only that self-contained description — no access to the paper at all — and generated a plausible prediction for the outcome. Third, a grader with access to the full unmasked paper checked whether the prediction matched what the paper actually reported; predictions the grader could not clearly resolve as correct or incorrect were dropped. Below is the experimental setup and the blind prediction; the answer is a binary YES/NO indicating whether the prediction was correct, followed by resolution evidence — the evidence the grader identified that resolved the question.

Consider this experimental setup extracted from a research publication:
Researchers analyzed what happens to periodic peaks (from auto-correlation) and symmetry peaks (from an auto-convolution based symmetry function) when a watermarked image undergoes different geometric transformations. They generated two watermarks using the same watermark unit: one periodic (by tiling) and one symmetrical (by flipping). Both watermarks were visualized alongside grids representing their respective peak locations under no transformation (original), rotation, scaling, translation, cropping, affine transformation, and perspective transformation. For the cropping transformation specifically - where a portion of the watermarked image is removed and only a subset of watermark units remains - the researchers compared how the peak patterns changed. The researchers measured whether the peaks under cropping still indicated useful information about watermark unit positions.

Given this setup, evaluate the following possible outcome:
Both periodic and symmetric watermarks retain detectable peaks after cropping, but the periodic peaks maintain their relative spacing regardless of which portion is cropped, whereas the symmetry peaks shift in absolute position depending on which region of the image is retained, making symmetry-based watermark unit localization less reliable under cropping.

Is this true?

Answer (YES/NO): NO